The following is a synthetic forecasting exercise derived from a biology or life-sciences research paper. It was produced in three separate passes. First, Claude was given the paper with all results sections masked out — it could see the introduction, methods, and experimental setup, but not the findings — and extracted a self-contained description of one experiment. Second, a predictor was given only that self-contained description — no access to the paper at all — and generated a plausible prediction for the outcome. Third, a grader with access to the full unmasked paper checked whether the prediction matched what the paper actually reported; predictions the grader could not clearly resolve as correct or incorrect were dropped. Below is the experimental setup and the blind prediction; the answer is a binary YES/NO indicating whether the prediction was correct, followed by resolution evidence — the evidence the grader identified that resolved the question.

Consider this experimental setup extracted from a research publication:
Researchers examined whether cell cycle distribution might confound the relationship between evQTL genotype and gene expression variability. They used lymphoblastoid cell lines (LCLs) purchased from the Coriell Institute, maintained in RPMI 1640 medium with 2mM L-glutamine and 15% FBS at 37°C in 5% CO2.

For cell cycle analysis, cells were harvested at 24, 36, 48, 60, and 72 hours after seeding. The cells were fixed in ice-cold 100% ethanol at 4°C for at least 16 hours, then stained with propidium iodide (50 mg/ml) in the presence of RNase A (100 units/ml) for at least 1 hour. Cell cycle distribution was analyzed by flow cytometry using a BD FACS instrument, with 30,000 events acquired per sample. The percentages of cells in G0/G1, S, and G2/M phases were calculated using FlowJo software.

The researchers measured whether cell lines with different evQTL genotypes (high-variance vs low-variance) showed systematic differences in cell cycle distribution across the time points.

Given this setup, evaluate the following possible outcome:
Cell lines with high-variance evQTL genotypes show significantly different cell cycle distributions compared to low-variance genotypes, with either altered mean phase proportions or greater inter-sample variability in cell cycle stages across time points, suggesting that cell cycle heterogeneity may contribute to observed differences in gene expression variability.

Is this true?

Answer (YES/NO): NO